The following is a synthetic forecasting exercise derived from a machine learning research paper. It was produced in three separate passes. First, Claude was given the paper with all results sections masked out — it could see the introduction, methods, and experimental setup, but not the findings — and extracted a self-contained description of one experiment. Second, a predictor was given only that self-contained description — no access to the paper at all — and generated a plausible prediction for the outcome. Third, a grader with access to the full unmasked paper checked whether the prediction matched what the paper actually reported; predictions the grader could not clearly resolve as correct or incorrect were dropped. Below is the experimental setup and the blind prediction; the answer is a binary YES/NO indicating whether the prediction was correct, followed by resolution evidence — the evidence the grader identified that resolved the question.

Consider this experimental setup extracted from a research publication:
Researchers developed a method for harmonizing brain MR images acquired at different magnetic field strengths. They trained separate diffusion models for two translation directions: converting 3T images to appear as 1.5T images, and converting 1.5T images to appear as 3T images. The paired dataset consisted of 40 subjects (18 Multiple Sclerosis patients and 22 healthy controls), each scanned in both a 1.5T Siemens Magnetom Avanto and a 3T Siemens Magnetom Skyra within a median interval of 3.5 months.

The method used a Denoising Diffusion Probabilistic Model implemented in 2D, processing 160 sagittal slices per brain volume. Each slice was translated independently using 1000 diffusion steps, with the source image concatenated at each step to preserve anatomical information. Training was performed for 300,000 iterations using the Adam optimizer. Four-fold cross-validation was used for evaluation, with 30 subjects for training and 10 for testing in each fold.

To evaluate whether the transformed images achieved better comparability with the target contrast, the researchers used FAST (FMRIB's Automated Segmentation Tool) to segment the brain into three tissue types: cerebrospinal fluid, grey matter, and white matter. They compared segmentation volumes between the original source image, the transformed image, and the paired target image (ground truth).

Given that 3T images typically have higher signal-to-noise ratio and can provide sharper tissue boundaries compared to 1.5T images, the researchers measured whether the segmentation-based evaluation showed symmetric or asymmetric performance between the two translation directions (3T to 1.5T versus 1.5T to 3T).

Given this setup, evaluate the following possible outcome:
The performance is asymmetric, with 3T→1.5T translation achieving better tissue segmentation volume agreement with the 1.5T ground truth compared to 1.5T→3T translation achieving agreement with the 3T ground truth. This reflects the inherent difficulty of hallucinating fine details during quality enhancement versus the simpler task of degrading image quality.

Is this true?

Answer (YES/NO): YES